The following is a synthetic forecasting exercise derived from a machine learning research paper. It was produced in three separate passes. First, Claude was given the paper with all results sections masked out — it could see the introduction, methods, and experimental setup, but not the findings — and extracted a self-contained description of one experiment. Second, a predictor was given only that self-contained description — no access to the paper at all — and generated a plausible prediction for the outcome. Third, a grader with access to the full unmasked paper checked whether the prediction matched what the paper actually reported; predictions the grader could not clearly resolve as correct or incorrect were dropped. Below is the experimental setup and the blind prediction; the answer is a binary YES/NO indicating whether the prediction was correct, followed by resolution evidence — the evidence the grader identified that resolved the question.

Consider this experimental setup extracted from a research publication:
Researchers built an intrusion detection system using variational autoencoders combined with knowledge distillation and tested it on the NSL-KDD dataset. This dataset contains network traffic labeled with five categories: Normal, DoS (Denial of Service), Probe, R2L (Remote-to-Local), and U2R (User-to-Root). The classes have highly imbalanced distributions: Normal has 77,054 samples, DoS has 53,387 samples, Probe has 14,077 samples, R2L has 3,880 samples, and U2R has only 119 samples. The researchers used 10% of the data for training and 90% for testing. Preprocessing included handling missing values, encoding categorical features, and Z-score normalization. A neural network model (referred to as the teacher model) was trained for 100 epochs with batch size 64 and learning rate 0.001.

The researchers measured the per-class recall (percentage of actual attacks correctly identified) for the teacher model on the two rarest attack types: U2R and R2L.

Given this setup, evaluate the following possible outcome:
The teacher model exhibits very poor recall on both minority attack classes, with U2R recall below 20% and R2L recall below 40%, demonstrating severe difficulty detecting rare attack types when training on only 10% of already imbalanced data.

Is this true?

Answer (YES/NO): NO